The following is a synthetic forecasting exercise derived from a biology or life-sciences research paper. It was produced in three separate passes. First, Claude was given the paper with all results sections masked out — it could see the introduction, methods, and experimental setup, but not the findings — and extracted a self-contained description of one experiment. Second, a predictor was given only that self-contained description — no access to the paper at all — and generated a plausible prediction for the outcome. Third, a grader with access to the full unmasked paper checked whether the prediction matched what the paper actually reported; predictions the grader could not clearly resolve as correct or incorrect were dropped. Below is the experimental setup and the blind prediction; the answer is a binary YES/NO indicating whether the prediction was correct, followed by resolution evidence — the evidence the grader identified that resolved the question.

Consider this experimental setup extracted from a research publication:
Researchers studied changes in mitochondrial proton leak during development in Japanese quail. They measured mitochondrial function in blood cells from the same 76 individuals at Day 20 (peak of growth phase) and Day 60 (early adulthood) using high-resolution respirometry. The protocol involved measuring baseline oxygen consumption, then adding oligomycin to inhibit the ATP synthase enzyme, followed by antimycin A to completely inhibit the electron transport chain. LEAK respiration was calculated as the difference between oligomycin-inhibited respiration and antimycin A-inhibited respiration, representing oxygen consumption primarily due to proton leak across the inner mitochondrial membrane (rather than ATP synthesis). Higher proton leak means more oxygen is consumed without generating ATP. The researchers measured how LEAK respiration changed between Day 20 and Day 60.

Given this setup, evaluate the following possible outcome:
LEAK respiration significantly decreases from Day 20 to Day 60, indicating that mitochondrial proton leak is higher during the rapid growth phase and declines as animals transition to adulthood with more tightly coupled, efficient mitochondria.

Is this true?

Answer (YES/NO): NO